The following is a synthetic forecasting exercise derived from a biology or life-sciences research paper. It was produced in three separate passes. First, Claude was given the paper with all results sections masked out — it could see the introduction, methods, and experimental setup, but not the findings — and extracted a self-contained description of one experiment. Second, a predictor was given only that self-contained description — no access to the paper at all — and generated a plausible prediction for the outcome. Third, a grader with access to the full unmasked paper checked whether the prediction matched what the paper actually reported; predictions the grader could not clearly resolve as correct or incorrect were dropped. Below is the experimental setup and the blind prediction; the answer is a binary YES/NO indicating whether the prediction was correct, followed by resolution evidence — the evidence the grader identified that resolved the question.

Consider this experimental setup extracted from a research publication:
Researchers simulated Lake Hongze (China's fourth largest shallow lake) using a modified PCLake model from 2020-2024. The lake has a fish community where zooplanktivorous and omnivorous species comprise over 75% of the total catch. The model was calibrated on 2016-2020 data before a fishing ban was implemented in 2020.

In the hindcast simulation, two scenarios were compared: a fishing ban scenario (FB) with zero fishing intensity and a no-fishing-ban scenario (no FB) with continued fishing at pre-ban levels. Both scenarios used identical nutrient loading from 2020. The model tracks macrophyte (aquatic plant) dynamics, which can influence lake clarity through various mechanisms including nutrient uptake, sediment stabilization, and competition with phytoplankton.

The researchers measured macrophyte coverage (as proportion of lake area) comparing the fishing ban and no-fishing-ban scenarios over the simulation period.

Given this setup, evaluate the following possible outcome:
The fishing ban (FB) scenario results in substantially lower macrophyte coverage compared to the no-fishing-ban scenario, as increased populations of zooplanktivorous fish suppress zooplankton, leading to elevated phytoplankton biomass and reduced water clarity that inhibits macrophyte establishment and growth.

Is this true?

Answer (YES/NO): NO